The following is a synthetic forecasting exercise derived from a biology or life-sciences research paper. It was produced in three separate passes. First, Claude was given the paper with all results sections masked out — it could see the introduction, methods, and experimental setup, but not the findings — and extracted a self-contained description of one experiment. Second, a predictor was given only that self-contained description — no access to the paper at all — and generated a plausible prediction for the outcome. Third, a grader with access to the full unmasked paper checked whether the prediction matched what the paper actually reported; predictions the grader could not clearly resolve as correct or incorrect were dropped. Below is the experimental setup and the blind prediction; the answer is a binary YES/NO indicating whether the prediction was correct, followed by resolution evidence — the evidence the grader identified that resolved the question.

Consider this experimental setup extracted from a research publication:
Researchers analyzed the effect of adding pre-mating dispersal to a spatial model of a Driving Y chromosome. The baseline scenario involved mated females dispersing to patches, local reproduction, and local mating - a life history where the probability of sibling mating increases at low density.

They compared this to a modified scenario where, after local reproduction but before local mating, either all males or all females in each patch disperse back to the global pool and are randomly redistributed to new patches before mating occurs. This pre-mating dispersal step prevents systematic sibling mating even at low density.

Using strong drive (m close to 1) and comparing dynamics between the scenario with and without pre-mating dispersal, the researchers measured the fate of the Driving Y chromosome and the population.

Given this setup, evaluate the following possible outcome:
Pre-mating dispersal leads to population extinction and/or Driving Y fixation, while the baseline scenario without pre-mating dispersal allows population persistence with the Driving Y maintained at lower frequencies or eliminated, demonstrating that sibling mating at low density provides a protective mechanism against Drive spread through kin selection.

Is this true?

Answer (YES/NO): YES